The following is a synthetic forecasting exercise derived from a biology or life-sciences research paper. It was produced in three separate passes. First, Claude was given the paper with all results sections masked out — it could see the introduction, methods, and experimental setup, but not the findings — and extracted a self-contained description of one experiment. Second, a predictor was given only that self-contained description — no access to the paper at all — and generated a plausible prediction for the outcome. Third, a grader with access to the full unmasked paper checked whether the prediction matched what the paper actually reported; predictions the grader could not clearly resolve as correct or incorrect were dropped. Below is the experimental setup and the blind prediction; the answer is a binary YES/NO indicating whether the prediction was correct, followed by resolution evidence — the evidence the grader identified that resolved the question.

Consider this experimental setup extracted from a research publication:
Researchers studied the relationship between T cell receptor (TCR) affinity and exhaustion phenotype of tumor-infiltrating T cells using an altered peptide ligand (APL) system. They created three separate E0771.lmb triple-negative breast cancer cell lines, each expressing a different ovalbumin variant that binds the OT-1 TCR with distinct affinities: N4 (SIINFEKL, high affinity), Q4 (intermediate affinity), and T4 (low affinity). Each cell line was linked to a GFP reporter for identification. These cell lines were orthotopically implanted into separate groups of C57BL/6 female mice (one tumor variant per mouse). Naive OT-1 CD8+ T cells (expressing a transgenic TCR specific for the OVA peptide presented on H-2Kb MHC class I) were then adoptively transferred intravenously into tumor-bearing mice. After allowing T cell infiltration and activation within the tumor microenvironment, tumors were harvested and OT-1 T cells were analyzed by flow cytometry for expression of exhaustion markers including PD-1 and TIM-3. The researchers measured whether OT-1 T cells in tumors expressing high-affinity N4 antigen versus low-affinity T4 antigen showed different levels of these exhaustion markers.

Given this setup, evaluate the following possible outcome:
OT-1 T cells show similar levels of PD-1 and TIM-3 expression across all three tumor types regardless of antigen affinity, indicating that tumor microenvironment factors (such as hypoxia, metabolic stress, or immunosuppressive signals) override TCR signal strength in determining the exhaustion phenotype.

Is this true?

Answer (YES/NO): NO